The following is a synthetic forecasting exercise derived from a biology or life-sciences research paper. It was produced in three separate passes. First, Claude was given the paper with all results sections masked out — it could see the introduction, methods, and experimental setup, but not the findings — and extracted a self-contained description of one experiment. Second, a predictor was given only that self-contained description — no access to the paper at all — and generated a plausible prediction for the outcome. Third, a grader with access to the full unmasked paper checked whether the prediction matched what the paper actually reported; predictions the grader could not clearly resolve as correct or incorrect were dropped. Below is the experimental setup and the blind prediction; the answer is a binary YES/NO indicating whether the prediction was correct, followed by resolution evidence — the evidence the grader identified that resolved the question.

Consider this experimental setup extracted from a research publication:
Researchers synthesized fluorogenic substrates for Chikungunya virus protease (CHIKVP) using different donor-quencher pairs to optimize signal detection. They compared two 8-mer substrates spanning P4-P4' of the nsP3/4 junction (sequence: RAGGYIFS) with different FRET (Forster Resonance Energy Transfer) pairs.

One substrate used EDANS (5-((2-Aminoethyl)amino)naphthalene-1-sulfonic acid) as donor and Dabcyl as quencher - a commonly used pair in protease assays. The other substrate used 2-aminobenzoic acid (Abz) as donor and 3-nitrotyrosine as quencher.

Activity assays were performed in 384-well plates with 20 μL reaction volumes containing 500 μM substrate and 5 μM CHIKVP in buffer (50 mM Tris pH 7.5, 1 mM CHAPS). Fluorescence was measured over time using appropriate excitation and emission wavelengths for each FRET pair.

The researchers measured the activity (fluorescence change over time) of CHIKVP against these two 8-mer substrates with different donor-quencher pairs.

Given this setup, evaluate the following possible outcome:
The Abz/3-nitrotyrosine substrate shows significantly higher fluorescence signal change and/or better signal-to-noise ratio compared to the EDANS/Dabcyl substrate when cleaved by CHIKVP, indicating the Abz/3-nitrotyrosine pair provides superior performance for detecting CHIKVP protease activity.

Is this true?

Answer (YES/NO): NO